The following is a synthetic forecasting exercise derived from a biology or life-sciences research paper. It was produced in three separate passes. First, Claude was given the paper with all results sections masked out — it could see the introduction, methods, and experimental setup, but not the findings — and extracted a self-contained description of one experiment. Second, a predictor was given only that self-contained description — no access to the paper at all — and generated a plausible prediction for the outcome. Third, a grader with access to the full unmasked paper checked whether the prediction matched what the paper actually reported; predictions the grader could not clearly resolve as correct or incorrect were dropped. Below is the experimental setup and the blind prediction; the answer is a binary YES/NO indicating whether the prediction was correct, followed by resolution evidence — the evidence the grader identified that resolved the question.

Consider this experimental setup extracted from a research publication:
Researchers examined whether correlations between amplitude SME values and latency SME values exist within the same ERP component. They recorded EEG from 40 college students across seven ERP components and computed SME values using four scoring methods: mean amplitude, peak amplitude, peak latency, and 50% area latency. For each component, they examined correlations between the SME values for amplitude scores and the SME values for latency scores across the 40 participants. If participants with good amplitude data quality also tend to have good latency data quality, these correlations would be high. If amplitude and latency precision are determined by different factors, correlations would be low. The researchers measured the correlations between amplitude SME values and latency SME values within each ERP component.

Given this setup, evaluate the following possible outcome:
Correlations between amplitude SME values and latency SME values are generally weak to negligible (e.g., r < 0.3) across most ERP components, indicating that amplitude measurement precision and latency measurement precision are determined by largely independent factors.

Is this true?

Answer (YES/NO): YES